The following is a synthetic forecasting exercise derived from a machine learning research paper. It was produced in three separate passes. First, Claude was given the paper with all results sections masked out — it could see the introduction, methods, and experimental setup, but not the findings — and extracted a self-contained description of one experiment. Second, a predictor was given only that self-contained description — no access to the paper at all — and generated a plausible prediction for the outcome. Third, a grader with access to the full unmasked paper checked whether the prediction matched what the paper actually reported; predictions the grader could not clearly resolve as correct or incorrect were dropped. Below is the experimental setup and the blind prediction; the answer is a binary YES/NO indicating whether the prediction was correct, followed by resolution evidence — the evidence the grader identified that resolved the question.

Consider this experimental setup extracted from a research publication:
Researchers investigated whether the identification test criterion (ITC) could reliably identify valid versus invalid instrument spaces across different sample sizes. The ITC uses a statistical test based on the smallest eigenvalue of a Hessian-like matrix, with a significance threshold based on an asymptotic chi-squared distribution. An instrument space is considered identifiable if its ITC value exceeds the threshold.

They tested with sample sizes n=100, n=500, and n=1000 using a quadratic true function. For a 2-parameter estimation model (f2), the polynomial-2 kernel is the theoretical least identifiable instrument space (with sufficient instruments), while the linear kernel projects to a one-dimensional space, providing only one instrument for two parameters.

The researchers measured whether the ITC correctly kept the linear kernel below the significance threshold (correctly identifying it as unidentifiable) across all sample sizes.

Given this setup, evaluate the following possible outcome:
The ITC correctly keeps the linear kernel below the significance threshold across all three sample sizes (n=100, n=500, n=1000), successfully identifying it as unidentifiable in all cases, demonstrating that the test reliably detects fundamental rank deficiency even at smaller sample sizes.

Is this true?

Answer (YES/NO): YES